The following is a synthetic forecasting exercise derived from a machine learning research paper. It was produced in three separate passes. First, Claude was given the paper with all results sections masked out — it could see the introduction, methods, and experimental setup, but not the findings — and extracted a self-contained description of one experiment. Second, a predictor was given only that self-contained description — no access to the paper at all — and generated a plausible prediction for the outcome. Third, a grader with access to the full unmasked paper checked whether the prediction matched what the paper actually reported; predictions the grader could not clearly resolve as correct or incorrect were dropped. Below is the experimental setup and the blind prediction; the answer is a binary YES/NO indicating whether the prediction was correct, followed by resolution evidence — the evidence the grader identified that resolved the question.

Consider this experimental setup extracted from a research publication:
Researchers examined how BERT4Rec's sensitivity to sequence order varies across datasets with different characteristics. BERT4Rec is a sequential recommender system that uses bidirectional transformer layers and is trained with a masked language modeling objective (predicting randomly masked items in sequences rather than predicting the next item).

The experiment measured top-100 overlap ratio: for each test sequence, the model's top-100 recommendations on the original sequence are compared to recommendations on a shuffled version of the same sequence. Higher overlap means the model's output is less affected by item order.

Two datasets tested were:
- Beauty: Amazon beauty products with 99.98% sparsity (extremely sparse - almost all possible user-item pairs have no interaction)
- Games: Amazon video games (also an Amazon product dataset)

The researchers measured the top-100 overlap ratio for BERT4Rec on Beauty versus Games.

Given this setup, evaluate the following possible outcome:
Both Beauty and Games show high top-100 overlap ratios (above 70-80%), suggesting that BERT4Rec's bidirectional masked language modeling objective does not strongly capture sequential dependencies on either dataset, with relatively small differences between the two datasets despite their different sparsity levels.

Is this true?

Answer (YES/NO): YES